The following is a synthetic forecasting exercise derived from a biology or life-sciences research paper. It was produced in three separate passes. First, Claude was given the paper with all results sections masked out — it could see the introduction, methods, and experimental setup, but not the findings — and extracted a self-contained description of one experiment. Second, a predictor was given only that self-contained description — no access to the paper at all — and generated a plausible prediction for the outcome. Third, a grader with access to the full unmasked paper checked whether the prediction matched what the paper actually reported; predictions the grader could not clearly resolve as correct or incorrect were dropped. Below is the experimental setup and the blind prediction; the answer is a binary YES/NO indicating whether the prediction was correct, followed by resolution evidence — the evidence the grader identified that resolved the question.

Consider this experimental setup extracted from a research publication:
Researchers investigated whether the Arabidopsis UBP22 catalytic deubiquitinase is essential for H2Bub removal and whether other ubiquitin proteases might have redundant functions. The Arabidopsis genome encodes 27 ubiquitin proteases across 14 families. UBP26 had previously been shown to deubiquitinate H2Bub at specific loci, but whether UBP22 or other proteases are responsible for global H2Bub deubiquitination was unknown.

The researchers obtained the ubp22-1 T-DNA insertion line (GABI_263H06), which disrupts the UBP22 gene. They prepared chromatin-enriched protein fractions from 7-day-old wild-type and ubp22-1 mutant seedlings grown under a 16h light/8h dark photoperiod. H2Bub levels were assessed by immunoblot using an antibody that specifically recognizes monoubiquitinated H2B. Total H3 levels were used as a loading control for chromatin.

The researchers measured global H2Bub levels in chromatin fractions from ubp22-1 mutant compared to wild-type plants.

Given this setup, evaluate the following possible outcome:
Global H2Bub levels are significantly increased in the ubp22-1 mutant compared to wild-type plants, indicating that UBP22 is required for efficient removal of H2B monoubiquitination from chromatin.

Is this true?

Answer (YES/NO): YES